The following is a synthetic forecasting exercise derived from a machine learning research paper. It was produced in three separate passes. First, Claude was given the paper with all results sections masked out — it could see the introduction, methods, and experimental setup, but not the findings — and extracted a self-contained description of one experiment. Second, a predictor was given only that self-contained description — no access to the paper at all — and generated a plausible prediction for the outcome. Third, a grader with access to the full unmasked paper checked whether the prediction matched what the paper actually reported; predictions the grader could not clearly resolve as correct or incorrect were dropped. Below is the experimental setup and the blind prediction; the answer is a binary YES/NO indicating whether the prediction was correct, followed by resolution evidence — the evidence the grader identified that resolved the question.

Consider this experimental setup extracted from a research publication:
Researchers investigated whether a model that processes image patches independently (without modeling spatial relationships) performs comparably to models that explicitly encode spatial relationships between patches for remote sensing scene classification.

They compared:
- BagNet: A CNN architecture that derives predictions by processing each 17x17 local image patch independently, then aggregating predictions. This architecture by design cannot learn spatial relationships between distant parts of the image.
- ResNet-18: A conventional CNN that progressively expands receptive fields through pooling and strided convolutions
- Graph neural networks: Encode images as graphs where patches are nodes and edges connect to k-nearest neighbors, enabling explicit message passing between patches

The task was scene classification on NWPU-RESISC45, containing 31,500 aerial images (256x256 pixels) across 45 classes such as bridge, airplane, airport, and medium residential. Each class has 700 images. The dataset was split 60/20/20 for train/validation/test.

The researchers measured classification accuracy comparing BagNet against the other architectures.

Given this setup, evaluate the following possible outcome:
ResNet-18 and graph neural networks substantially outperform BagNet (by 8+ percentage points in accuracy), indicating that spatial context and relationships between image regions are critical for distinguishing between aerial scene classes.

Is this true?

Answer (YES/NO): NO